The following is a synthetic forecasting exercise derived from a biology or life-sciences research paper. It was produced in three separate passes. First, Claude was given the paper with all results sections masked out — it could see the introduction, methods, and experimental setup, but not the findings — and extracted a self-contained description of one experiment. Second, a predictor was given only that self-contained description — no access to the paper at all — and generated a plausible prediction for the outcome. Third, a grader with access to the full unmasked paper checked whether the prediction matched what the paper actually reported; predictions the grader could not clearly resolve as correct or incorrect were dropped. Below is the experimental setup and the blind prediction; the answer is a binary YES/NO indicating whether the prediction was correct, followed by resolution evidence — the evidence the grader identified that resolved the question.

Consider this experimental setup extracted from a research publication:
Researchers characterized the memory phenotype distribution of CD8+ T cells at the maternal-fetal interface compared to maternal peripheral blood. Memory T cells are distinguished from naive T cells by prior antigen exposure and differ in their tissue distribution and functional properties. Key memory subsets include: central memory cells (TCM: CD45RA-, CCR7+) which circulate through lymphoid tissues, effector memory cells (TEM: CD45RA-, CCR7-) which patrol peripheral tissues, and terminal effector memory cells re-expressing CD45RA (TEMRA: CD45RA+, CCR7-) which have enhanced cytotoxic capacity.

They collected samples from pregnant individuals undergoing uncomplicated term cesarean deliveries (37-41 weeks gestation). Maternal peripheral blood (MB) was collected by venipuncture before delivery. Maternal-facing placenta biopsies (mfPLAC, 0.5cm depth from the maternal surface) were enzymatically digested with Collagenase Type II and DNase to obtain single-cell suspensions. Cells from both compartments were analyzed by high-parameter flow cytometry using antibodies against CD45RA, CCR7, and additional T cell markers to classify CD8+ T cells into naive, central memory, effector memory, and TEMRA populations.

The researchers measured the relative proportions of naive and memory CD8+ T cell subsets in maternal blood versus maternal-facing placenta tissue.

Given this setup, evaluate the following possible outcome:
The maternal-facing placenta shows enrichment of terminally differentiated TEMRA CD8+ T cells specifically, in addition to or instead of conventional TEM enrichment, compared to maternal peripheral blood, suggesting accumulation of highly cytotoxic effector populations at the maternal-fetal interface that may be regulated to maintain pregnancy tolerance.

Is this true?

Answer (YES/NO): NO